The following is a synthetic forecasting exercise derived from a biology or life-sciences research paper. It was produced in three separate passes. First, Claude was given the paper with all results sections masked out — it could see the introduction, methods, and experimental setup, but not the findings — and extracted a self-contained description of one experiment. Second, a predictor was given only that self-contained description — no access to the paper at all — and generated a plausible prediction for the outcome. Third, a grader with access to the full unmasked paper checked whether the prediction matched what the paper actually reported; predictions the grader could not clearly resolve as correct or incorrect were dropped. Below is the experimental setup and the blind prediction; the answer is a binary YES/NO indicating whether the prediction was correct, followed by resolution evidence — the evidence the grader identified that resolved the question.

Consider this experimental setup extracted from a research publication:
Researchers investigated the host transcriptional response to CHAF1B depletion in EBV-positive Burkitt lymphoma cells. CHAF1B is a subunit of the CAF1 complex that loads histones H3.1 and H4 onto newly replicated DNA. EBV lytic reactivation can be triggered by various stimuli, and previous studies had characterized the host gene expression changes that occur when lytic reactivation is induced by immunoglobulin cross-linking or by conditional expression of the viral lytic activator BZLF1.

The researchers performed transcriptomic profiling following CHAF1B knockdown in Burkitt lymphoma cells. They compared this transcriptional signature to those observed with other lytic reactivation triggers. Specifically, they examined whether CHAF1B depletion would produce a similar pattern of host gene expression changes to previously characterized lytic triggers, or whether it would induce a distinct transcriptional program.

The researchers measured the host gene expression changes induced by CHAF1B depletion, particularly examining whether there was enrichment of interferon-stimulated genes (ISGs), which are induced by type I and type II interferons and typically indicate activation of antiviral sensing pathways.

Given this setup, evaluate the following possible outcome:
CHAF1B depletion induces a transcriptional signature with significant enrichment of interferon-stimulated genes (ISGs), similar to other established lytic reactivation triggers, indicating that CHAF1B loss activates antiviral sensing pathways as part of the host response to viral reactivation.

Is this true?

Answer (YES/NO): NO